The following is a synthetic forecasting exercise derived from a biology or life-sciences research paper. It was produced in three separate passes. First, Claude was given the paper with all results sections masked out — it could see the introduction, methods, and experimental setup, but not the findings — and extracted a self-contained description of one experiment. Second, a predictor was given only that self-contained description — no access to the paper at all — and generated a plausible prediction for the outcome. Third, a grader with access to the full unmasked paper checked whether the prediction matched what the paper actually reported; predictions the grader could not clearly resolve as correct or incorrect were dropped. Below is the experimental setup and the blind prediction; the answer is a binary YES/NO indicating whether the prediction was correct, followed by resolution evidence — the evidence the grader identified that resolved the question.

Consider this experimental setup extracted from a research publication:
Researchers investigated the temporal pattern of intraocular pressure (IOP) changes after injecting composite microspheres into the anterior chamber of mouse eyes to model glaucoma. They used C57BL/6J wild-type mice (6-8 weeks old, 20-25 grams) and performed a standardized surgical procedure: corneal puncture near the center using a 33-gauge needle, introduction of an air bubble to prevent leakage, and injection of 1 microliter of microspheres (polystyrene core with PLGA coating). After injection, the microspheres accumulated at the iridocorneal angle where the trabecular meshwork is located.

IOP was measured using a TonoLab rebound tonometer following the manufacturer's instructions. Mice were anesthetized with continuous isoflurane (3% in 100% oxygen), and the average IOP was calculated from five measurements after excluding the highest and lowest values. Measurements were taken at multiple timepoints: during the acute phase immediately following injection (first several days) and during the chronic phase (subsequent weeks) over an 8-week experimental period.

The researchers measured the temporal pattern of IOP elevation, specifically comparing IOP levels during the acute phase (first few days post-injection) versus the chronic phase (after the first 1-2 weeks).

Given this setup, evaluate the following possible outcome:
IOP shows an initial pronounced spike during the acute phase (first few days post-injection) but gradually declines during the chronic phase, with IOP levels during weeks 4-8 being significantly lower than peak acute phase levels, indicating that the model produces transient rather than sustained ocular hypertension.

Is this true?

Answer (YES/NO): NO